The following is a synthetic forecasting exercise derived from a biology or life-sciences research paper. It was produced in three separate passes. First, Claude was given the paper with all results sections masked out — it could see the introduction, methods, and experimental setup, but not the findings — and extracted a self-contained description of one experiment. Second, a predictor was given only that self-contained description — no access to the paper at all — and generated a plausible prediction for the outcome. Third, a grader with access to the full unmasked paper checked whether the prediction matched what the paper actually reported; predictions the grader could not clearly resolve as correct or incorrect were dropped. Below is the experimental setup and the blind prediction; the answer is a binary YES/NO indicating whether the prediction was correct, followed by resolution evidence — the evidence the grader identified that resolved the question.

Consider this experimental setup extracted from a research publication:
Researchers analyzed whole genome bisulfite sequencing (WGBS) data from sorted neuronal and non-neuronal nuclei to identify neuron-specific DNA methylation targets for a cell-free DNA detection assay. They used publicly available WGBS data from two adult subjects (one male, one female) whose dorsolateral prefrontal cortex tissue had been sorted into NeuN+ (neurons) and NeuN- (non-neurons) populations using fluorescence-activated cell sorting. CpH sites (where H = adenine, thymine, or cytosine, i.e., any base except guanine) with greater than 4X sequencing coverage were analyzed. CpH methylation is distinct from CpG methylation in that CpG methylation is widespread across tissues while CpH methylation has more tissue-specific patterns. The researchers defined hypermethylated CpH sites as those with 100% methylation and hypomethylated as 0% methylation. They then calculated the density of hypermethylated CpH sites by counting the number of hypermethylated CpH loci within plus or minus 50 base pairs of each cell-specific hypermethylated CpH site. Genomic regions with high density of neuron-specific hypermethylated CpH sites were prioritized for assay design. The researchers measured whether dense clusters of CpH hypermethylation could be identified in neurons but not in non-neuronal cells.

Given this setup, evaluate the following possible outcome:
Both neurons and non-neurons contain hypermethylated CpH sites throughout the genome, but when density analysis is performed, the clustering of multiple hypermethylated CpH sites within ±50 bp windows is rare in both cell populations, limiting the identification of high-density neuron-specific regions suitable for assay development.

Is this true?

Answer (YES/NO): NO